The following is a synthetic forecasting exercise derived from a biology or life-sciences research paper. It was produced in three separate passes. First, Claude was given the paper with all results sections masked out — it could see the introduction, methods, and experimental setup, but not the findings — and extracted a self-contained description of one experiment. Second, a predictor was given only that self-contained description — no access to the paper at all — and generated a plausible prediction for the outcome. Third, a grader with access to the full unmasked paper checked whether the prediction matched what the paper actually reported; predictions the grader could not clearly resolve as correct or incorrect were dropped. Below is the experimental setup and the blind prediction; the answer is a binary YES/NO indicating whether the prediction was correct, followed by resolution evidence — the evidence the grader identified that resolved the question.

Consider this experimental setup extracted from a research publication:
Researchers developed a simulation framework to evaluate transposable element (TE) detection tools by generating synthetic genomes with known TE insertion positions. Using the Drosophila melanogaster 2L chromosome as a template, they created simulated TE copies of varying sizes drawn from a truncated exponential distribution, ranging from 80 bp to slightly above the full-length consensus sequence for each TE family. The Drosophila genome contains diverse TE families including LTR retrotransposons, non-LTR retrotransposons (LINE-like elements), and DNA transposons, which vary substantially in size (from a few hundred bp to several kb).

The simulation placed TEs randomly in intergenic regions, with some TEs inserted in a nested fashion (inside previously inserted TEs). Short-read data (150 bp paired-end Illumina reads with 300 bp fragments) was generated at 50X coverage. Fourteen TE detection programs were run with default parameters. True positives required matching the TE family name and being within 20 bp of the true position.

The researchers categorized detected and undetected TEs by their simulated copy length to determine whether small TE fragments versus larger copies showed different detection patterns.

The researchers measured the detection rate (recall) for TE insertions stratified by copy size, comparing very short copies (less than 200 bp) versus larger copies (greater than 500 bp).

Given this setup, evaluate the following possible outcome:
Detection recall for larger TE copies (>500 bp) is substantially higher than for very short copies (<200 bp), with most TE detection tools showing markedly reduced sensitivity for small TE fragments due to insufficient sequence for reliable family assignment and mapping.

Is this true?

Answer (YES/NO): NO